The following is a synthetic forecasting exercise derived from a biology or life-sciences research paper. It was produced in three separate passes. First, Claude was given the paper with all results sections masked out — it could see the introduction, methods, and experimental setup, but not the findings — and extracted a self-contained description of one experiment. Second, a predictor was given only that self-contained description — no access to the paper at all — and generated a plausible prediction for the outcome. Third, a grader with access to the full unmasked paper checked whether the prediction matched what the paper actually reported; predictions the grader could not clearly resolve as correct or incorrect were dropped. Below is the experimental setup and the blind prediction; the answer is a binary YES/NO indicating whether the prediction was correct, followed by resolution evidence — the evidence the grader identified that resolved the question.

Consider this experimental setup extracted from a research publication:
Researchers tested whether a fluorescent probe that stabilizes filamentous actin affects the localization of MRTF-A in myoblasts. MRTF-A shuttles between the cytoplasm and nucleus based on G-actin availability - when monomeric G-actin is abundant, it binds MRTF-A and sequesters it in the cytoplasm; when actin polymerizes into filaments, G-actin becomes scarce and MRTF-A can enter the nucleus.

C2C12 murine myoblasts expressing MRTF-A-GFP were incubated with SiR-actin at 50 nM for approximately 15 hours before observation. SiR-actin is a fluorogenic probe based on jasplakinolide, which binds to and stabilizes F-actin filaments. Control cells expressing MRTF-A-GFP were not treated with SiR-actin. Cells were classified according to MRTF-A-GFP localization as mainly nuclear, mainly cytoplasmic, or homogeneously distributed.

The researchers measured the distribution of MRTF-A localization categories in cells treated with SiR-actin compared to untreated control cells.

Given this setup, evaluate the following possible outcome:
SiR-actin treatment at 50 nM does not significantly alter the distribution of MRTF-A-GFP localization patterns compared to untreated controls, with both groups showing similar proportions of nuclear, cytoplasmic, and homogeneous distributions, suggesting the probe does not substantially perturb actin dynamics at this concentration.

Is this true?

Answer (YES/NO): YES